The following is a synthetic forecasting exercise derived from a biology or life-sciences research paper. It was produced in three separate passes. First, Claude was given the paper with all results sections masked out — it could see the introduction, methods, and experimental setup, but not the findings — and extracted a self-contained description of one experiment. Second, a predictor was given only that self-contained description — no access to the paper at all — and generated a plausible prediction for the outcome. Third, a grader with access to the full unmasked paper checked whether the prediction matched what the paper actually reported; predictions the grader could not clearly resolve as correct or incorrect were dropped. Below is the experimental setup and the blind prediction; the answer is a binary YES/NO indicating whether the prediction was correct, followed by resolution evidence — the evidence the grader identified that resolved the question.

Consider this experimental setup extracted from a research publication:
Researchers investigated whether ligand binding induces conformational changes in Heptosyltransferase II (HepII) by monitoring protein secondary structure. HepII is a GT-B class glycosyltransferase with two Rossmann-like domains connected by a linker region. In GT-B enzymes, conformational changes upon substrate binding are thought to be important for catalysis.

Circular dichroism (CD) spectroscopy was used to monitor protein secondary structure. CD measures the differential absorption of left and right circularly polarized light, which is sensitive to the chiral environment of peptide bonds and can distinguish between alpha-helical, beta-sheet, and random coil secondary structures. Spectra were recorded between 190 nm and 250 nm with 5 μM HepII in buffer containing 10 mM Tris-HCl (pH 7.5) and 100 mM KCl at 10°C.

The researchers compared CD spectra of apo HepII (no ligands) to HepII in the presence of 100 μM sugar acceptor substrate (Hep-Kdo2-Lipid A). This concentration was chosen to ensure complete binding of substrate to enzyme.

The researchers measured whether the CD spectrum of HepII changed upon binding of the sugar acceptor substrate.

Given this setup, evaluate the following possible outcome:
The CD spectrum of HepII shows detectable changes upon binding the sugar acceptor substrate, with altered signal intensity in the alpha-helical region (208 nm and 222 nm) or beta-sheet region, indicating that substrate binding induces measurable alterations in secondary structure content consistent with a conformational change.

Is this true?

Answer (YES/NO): YES